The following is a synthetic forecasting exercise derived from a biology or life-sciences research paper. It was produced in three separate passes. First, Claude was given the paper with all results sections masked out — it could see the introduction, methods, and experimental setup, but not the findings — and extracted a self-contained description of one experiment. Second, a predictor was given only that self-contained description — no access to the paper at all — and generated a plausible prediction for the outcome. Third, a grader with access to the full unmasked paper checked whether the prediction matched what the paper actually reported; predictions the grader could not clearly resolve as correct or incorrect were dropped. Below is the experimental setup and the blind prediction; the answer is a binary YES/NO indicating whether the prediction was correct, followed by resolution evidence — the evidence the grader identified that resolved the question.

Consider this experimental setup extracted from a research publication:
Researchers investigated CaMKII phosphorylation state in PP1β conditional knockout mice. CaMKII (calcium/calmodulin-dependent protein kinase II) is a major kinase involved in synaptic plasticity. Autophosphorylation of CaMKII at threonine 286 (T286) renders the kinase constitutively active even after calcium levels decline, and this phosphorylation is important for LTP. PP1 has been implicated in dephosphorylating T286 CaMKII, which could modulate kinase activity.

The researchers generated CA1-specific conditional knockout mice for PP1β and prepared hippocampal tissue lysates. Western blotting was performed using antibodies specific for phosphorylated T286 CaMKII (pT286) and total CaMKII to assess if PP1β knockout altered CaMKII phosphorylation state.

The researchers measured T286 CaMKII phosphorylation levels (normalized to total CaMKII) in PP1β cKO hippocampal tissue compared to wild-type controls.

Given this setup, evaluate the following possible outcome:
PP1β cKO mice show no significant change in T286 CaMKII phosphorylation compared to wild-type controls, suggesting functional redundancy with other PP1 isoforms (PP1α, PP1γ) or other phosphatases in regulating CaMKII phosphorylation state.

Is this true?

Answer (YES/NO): YES